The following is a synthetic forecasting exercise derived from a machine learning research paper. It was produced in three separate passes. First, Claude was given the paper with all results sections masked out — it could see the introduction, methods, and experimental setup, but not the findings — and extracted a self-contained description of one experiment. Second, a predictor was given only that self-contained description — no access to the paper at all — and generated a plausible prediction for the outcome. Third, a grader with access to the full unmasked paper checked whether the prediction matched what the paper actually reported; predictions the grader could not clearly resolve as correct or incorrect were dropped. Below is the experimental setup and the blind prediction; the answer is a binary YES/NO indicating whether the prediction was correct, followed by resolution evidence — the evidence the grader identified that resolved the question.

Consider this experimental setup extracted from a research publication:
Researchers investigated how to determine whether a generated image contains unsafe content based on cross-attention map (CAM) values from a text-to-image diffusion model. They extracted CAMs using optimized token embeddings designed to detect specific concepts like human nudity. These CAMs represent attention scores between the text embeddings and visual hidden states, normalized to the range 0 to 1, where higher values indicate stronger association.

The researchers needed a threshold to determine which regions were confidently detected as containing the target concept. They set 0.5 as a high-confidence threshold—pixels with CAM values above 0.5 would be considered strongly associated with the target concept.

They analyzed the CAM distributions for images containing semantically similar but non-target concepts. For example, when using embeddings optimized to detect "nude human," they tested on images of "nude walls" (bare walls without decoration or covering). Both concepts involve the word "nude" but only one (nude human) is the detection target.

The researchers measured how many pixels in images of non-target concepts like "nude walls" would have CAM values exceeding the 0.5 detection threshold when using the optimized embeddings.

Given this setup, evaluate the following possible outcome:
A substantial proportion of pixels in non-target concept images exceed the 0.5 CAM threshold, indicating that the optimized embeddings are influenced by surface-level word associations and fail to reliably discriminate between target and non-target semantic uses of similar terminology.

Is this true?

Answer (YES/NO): NO